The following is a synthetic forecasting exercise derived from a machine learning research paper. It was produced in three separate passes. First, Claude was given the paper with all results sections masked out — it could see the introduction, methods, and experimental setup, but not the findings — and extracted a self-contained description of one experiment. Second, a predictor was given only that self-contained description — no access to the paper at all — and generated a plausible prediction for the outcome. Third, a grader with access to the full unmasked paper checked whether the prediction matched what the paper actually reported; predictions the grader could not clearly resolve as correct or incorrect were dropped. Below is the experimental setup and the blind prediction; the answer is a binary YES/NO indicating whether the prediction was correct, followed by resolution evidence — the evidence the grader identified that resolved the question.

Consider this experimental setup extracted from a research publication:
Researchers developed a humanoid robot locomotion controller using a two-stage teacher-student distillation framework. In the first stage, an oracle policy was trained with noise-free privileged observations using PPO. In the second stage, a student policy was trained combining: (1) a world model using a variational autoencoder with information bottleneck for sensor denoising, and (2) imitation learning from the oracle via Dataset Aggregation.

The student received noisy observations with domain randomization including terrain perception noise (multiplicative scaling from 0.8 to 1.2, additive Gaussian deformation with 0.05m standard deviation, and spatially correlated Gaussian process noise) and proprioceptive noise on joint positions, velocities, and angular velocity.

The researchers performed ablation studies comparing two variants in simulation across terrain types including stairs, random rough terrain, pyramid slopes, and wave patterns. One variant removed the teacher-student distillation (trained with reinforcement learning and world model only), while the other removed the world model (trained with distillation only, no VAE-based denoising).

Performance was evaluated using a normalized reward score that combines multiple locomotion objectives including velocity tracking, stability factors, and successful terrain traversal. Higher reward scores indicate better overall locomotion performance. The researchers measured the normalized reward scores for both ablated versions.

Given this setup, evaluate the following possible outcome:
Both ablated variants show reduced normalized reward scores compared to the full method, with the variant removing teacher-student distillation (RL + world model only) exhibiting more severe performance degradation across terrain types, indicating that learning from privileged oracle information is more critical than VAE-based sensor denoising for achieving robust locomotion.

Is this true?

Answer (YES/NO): NO